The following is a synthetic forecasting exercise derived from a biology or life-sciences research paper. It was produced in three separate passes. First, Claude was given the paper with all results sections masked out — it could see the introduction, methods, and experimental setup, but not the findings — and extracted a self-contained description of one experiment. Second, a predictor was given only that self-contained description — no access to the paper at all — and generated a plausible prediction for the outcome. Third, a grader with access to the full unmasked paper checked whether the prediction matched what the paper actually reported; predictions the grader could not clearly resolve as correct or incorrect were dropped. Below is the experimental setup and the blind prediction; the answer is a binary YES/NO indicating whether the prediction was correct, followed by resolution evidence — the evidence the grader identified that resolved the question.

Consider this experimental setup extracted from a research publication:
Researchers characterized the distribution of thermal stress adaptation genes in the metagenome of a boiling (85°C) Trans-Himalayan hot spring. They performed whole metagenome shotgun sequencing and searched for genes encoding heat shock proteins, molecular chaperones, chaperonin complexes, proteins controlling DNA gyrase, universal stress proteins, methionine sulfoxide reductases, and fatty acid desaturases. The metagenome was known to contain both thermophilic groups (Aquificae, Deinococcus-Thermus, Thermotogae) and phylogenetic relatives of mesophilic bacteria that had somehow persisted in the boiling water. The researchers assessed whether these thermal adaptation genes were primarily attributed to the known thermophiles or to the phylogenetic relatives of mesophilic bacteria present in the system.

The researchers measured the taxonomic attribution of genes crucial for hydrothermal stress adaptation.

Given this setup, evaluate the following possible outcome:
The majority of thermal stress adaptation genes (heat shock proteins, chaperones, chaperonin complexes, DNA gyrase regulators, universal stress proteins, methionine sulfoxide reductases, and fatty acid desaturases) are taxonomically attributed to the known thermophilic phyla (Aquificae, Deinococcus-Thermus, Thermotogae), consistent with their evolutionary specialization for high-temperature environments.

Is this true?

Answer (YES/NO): NO